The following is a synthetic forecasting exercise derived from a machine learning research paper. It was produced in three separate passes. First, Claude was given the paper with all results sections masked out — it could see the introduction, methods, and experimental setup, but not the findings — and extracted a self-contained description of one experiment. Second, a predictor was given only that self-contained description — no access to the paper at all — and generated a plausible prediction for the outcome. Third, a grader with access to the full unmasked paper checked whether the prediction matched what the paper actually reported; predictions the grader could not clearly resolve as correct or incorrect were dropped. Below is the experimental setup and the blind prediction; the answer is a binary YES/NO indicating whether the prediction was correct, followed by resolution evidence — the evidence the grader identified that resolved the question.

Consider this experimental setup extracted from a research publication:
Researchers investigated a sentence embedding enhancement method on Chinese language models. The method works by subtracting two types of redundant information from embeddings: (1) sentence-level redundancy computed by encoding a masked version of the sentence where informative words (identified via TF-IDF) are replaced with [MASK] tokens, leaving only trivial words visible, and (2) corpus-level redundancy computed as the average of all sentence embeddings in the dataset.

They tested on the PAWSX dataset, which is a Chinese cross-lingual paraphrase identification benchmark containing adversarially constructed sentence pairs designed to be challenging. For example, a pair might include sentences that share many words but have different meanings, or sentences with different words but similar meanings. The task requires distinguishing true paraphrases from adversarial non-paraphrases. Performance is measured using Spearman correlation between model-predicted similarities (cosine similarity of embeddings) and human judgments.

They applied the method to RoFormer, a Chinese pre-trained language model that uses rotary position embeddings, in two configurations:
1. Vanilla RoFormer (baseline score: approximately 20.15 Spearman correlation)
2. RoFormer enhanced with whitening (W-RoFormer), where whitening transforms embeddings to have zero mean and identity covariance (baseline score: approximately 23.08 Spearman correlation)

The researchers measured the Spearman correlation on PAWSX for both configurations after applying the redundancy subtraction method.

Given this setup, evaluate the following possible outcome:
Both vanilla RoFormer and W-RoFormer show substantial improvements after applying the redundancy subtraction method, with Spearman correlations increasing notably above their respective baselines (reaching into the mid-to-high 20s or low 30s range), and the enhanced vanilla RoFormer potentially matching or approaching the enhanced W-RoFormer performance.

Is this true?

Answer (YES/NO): NO